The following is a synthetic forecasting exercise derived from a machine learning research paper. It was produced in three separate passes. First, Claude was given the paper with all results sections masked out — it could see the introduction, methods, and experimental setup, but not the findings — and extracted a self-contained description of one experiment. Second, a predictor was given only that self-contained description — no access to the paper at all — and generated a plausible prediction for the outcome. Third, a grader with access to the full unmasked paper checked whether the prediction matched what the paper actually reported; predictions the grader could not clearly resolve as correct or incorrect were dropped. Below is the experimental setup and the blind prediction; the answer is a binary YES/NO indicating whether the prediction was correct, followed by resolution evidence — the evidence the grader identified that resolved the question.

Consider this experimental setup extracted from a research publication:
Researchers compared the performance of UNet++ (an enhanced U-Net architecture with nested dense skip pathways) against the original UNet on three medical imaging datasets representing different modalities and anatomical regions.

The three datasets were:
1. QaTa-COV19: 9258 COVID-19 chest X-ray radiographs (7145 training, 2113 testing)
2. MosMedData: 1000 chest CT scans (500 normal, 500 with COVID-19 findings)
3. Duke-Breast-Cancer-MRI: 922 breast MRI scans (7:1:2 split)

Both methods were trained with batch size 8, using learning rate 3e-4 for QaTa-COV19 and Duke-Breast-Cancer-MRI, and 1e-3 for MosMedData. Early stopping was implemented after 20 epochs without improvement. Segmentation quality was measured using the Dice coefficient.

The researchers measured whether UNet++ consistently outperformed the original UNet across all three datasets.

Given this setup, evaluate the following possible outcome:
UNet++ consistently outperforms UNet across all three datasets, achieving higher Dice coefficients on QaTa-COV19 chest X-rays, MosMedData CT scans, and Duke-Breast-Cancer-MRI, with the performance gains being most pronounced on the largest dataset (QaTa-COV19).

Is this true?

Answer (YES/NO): NO